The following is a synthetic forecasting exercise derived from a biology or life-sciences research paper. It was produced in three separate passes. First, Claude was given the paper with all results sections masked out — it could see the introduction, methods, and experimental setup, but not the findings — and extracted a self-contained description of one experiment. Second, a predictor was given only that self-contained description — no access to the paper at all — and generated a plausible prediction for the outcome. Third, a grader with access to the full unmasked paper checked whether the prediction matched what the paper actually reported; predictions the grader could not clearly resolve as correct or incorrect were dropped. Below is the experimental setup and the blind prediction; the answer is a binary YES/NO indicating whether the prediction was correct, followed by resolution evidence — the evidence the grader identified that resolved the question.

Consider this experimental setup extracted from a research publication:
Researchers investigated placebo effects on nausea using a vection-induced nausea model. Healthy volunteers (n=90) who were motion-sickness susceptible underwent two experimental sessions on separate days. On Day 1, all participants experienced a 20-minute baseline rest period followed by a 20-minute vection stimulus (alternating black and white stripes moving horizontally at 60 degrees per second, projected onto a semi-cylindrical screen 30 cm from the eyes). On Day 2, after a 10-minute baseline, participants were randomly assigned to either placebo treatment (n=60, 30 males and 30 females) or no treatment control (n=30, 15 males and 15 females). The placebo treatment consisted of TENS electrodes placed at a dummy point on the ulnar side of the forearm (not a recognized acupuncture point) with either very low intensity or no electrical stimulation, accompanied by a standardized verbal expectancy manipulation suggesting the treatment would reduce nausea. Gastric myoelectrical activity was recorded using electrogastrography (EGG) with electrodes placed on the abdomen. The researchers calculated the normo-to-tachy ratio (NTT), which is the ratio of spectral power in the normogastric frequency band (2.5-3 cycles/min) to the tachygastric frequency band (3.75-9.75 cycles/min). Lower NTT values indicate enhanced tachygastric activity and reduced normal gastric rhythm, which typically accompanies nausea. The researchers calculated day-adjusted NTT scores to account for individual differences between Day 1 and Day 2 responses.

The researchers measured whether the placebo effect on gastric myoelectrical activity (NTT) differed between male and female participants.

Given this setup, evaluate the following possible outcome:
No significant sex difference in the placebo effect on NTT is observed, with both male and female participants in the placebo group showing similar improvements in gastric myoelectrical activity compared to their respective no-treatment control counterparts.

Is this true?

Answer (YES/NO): NO